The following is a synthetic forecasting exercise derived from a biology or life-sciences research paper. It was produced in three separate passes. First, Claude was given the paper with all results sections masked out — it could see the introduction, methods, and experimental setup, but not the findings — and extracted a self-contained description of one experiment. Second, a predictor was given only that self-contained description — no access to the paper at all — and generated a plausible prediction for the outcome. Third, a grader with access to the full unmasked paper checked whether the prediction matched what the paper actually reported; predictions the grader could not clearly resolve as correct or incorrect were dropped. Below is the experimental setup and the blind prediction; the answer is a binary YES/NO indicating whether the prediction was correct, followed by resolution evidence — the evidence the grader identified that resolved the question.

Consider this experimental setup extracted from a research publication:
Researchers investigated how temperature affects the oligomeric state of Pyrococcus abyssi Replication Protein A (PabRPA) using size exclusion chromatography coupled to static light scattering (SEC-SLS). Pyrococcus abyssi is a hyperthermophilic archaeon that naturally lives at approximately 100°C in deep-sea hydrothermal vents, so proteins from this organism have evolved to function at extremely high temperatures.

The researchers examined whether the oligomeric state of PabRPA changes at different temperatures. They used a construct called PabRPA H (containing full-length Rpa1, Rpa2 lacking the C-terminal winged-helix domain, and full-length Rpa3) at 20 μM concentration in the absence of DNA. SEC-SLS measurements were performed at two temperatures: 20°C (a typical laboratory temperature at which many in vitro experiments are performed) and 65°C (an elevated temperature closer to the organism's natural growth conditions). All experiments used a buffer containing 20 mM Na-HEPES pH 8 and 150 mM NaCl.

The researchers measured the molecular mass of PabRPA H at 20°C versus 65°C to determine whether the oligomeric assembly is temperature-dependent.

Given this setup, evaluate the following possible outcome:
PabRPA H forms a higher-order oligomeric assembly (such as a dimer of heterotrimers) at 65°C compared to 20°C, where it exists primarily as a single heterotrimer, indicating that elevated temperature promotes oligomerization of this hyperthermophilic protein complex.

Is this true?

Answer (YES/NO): NO